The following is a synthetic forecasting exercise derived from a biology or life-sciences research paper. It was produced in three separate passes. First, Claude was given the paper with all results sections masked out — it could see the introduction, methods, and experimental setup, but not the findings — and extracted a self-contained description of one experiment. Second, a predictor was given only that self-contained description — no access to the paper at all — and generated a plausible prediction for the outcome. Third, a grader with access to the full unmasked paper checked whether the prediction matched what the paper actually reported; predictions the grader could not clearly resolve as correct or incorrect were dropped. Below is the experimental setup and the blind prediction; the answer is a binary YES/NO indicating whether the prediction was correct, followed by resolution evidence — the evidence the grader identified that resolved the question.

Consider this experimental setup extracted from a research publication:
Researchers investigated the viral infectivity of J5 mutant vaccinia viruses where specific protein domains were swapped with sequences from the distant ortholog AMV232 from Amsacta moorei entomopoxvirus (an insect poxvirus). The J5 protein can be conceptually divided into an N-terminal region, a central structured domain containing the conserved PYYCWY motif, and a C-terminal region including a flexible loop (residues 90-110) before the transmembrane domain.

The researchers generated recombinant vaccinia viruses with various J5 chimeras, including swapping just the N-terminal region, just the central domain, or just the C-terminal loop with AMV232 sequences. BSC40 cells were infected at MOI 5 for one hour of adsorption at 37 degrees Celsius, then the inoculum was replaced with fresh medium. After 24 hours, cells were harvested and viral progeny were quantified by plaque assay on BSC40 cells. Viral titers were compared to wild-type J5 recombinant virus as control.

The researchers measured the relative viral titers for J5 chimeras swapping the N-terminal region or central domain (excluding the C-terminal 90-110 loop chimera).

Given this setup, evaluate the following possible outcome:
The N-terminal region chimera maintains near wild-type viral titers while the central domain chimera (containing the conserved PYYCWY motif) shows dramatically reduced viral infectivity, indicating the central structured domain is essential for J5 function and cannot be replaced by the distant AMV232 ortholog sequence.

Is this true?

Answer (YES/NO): NO